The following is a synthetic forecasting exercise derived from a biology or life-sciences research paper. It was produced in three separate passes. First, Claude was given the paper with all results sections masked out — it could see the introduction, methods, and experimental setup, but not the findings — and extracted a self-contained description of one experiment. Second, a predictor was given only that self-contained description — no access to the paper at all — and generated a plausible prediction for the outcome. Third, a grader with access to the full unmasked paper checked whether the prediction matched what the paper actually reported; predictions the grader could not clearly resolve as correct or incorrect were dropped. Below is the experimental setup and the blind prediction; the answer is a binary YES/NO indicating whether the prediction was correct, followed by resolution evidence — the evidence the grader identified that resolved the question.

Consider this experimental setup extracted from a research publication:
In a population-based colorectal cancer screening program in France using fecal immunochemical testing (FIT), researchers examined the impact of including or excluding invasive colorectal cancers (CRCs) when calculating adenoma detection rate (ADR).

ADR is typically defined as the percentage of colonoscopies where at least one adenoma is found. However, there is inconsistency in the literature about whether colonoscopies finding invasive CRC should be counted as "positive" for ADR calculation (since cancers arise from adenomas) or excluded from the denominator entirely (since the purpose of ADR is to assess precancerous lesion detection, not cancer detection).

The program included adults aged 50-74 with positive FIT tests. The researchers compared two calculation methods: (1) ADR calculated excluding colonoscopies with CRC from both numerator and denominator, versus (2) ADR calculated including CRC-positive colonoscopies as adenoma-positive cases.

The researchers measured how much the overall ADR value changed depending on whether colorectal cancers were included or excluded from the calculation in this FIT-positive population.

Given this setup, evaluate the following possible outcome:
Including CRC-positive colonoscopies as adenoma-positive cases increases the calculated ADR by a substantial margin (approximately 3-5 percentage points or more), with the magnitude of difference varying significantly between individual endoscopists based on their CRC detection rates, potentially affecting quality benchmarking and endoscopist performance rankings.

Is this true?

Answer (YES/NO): NO